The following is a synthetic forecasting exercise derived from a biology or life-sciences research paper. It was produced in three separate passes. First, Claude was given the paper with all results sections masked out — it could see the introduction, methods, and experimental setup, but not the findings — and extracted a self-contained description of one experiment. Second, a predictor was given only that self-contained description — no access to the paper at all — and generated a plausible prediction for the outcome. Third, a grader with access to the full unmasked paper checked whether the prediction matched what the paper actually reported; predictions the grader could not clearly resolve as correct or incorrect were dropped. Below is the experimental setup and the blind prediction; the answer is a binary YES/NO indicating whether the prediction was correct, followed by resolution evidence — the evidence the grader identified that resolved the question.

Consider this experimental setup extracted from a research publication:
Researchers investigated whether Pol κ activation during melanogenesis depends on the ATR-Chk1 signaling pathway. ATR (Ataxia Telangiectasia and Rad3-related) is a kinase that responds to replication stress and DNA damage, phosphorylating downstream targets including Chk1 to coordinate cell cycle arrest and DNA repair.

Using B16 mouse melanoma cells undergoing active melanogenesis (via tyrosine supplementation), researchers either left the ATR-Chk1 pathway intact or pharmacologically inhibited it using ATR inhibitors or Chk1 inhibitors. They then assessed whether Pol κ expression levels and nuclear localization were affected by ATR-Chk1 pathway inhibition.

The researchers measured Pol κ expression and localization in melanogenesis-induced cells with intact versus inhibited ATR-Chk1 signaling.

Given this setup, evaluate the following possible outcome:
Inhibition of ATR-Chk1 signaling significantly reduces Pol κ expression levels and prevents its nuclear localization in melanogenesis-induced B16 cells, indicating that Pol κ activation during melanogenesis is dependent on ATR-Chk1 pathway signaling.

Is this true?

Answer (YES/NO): NO